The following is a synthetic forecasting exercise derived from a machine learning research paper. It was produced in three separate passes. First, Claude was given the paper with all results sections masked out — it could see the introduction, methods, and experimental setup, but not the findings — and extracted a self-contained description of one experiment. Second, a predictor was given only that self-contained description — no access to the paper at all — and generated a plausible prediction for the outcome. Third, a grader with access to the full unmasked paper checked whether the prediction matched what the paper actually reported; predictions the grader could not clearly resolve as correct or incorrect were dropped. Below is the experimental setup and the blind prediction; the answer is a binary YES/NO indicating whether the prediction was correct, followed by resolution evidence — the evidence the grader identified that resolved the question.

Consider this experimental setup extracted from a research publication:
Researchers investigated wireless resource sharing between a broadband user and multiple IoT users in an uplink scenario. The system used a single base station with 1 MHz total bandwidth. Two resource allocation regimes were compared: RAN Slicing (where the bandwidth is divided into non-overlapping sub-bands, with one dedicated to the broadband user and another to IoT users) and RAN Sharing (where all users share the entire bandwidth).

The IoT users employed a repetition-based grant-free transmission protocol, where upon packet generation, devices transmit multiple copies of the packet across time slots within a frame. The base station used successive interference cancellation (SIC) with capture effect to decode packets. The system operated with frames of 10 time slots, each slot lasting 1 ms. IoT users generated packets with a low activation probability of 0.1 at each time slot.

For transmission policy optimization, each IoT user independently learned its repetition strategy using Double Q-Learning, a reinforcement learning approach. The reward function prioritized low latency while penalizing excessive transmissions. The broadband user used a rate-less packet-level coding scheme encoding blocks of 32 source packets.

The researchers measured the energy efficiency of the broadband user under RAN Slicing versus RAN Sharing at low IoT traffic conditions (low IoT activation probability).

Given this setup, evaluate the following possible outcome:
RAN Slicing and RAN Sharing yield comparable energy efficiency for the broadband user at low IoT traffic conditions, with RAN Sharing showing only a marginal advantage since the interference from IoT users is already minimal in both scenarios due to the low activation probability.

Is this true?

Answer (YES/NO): NO